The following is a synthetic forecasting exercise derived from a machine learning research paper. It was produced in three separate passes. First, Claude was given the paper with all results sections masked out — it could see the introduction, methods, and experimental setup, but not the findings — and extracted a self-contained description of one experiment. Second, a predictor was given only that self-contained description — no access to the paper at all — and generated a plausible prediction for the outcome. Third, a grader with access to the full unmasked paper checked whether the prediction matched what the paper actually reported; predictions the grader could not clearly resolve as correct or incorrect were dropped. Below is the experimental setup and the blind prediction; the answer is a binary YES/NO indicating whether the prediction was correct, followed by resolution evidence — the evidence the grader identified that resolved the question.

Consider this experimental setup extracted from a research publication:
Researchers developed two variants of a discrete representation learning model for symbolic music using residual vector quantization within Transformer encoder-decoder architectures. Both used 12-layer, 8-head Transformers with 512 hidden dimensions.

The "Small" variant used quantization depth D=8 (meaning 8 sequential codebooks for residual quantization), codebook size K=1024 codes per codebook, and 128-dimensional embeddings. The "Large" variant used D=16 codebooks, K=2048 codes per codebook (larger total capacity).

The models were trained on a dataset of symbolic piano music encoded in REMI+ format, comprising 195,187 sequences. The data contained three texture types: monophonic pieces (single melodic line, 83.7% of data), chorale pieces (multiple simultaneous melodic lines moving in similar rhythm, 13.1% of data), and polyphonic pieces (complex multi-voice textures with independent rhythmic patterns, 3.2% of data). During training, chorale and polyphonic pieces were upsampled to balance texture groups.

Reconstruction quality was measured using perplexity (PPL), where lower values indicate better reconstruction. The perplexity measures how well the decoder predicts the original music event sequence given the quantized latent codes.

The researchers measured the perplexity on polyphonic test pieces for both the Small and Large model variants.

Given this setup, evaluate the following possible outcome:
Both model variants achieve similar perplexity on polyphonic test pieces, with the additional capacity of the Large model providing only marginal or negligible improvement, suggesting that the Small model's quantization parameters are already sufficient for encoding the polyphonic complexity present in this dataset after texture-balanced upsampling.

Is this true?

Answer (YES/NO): NO